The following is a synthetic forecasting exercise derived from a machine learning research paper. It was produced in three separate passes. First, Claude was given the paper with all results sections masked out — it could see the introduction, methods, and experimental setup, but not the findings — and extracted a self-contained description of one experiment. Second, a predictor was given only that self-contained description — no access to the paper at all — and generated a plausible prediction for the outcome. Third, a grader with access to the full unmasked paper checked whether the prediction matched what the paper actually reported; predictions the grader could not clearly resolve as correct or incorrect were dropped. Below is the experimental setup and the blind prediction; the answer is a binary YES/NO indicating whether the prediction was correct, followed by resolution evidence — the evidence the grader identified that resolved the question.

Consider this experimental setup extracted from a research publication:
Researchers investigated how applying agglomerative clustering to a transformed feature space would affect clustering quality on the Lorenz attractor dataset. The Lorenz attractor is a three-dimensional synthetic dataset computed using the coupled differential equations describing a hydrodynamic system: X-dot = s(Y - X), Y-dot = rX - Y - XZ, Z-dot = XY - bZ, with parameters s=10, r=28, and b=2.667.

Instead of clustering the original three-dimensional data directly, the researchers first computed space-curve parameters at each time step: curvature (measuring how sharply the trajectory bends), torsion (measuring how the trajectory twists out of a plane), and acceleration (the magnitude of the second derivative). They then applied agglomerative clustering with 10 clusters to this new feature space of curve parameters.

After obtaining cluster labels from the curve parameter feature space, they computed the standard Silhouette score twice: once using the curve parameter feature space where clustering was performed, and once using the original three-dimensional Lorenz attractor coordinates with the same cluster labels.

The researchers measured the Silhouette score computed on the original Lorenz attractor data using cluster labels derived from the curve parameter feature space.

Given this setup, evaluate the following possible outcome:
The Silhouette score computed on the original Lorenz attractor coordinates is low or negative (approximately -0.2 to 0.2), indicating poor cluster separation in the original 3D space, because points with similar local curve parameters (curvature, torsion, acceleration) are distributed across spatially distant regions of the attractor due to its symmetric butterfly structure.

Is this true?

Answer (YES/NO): NO